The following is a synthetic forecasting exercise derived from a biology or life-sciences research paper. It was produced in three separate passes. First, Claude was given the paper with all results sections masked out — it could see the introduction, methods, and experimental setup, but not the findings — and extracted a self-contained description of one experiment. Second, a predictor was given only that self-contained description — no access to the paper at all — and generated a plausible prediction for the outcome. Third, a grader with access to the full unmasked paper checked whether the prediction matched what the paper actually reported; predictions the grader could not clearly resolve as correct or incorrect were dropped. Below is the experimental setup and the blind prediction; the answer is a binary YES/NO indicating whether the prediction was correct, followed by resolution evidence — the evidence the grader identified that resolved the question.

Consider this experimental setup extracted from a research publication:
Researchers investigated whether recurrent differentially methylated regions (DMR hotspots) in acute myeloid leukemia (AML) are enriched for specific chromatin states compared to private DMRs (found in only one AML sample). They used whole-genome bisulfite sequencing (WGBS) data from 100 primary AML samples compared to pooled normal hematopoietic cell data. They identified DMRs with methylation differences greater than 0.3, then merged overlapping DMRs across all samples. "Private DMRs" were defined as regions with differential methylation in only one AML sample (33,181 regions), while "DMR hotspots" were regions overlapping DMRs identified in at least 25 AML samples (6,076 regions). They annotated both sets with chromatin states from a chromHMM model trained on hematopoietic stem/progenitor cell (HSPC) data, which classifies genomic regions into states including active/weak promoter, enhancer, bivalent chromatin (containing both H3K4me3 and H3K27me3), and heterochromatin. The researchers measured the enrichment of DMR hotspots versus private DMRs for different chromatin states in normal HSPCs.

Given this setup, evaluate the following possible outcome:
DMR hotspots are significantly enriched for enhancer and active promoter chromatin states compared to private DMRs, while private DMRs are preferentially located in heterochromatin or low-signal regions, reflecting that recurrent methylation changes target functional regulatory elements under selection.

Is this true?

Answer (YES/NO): NO